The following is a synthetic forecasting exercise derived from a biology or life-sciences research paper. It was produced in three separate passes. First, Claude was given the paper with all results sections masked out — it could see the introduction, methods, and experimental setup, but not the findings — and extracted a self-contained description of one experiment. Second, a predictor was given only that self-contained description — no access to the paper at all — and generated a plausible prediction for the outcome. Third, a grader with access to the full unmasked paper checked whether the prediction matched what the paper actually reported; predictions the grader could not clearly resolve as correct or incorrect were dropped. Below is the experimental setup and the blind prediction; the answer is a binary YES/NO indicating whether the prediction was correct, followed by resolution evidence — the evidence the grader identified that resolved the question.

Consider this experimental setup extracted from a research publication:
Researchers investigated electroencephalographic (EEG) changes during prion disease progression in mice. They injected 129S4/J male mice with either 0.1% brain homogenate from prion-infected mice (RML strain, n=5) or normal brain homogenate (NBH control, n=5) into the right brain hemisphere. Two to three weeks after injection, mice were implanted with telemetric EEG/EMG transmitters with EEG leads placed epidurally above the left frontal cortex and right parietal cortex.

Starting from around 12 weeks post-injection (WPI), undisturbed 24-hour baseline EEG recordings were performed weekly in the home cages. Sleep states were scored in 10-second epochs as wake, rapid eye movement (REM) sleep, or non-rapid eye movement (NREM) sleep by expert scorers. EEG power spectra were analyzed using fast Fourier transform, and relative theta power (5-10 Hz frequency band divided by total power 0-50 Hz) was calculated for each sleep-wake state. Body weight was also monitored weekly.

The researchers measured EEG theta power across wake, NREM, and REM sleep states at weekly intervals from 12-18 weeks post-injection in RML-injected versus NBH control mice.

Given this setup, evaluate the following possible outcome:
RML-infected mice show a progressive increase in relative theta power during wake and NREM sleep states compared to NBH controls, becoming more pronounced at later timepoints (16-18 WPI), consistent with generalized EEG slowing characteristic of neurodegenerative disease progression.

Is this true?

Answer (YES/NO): YES